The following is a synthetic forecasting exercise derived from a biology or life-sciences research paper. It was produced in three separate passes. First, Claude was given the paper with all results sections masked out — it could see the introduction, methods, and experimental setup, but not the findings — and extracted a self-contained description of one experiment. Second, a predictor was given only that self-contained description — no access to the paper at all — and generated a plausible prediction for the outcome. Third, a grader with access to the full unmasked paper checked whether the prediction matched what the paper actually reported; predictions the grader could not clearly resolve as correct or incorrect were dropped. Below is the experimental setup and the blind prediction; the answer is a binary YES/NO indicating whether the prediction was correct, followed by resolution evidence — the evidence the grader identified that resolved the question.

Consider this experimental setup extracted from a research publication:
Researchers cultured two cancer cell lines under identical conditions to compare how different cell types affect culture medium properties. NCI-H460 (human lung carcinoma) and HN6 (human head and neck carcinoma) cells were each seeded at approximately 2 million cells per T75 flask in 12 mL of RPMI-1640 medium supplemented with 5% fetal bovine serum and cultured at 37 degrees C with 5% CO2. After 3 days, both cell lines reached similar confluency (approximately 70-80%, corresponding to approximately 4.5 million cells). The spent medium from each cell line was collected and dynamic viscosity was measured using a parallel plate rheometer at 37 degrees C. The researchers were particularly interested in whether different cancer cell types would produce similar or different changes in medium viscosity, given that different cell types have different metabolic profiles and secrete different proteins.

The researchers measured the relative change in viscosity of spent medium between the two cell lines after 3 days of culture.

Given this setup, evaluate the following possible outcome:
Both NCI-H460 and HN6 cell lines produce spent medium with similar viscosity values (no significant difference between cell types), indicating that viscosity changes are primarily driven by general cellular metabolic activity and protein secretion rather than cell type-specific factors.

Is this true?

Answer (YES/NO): NO